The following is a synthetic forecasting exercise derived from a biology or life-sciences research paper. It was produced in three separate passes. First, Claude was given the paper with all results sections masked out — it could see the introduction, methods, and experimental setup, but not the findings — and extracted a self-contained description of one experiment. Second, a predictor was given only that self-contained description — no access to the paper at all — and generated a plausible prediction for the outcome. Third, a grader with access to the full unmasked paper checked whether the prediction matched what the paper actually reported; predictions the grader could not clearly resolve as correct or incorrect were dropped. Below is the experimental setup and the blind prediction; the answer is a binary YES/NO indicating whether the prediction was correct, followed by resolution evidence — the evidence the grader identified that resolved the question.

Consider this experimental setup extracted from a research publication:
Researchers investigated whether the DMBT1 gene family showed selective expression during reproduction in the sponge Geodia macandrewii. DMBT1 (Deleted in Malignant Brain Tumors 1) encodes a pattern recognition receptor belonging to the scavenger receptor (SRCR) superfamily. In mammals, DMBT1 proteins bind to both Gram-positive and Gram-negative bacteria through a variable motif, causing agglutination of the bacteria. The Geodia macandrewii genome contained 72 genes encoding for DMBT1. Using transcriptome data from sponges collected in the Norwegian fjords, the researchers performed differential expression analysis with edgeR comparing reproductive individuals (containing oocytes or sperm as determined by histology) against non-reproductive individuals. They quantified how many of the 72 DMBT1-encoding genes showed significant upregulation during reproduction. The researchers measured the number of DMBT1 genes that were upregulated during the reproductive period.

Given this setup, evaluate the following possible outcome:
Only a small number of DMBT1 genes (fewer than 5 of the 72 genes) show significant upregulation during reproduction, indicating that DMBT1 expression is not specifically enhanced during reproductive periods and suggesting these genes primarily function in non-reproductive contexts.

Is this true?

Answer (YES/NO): NO